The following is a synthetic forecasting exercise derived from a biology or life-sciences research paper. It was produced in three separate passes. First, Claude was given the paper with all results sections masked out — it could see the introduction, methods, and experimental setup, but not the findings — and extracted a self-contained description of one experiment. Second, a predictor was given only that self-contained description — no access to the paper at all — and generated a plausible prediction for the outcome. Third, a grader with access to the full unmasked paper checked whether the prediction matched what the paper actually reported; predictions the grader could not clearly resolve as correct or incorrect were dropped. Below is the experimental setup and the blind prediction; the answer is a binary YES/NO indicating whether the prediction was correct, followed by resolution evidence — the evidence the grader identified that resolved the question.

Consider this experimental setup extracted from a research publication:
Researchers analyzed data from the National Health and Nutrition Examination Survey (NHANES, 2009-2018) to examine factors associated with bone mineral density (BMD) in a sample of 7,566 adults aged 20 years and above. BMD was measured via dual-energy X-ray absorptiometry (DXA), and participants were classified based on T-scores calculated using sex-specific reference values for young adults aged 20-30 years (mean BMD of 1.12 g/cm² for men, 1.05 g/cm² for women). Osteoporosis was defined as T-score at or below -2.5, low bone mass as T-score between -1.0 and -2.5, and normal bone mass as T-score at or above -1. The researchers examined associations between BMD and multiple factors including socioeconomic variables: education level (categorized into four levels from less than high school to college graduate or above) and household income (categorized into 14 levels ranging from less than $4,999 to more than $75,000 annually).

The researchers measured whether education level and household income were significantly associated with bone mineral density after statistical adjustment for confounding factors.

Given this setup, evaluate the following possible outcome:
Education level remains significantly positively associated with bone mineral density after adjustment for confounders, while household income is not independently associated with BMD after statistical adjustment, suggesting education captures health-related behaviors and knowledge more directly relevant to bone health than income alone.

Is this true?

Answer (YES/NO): NO